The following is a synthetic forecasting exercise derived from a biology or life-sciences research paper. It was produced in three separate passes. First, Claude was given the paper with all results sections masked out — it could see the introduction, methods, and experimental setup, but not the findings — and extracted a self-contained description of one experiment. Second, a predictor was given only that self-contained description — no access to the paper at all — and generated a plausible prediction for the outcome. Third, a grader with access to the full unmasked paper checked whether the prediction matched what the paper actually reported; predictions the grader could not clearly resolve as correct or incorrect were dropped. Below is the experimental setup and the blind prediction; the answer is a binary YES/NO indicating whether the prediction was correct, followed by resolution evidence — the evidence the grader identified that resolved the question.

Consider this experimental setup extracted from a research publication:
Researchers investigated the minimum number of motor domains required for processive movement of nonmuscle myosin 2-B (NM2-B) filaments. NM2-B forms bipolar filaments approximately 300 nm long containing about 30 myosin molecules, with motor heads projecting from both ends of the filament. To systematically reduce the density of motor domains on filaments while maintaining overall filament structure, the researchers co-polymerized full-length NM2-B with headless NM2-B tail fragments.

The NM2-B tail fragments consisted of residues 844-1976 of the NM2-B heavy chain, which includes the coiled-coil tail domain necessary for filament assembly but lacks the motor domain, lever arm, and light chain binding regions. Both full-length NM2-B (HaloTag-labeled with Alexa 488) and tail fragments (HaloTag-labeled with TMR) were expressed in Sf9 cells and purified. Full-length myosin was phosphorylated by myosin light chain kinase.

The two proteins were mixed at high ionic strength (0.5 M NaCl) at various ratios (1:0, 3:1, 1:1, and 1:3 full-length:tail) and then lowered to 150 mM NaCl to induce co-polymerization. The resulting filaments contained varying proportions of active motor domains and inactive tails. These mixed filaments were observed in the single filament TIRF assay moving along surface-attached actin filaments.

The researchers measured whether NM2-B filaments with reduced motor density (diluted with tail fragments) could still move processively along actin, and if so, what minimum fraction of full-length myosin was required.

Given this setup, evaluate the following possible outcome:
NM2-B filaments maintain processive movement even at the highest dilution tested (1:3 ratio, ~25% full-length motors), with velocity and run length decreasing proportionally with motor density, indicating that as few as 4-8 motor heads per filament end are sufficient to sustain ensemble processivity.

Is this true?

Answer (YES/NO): NO